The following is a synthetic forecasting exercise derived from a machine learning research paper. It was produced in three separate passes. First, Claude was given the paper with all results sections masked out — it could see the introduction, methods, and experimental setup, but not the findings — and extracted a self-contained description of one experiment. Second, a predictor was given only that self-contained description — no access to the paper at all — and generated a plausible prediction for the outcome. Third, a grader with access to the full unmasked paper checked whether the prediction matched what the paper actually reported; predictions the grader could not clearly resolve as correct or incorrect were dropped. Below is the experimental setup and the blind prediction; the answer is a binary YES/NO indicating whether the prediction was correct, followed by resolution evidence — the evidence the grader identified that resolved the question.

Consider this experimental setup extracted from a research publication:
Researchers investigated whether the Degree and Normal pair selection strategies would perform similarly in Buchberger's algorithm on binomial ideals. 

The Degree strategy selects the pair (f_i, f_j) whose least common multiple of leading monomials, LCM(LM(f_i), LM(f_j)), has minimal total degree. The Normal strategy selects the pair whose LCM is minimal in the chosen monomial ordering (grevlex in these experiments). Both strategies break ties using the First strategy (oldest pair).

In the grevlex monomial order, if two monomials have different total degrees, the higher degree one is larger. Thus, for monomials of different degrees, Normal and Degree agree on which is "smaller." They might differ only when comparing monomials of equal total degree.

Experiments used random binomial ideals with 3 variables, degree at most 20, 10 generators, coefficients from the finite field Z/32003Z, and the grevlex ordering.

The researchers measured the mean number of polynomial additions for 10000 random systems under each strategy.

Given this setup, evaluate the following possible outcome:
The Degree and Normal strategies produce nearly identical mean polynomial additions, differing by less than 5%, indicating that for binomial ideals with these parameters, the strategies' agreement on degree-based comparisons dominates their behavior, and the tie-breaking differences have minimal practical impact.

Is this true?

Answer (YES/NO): YES